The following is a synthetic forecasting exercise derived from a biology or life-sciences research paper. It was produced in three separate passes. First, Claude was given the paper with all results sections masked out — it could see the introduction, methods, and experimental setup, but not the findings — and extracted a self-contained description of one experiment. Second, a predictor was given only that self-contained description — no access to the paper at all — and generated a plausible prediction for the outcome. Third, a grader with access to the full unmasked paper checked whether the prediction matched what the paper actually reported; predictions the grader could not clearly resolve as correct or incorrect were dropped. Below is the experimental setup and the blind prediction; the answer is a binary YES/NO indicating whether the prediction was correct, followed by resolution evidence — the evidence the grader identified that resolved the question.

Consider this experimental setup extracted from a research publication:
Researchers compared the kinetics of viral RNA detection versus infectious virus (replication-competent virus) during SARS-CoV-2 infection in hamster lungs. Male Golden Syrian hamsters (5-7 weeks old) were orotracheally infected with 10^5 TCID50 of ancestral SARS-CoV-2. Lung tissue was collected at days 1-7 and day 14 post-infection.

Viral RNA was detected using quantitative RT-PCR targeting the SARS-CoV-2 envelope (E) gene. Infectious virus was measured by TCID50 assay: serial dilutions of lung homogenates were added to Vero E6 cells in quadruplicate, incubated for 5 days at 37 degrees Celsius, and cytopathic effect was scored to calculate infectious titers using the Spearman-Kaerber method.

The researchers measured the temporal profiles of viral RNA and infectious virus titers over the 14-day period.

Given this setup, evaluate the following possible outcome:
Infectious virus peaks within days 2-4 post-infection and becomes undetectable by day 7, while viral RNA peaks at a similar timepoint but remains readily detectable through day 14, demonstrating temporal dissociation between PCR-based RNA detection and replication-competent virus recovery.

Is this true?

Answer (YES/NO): NO